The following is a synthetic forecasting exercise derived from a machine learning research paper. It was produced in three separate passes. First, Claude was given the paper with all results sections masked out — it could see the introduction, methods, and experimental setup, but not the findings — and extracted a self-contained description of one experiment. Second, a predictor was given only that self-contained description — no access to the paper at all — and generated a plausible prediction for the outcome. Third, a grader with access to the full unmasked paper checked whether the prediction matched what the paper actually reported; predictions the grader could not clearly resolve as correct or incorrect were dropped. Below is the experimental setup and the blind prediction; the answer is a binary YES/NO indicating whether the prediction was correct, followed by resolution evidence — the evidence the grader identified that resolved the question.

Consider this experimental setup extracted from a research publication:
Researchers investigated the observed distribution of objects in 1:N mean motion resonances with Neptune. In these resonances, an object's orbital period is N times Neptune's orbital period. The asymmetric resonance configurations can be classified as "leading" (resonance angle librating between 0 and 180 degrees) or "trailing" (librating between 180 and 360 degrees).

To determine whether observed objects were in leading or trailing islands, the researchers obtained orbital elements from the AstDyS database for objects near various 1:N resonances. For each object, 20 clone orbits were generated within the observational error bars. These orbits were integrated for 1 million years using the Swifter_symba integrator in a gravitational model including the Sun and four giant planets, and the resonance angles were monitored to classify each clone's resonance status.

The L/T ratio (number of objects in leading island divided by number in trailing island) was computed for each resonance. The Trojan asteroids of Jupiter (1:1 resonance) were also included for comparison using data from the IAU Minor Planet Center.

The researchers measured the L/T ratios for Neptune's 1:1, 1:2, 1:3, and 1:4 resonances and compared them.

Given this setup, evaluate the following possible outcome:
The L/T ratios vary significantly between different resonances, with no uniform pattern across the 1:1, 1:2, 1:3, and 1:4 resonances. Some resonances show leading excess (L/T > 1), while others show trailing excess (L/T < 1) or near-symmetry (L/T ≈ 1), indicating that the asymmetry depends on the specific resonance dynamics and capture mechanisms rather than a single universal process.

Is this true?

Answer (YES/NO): NO